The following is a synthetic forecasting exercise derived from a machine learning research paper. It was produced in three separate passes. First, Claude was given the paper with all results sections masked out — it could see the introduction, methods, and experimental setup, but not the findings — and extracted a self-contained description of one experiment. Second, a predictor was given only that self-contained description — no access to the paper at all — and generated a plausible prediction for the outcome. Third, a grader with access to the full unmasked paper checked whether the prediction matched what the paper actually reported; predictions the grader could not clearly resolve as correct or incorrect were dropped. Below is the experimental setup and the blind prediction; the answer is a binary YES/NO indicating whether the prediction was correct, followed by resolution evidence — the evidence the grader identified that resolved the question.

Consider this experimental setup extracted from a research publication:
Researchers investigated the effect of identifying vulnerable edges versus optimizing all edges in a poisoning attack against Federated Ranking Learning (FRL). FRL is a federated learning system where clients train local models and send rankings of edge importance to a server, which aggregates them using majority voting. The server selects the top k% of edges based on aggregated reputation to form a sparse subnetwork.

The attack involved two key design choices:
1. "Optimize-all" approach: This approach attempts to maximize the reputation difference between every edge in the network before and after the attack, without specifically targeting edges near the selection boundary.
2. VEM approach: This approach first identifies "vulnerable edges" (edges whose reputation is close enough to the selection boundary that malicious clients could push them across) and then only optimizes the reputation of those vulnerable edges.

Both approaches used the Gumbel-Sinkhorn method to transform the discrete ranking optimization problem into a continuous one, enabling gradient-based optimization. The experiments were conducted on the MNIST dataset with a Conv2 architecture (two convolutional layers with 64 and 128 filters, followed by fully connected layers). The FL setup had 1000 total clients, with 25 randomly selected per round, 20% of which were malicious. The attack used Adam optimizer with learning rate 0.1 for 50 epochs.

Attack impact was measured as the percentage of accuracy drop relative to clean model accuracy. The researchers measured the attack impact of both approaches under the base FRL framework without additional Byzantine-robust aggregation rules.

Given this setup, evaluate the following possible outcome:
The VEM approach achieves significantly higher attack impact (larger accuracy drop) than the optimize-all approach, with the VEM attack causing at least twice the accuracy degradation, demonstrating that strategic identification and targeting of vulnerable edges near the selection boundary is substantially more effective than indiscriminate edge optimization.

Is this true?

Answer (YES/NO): YES